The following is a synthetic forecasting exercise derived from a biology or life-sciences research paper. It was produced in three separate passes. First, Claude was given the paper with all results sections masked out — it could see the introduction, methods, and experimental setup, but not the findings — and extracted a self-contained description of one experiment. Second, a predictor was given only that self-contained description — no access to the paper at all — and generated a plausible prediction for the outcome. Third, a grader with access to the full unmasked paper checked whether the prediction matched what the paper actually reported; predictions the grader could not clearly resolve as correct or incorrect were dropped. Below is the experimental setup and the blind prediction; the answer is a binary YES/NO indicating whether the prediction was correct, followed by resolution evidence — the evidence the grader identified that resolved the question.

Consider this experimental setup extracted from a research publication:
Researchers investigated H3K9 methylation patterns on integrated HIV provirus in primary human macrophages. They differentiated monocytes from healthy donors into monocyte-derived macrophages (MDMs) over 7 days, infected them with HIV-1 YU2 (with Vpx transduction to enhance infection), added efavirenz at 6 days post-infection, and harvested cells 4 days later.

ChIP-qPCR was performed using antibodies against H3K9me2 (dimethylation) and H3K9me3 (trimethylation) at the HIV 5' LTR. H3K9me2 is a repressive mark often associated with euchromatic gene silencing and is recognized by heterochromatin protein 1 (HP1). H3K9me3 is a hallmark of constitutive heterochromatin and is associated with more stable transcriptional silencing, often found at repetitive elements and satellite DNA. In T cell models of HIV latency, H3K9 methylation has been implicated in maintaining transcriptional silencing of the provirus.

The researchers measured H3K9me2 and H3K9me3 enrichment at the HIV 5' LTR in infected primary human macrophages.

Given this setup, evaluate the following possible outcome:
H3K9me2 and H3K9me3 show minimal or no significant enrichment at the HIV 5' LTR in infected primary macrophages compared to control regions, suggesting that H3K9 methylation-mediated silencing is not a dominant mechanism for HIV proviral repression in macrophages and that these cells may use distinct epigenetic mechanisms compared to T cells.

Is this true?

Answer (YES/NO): NO